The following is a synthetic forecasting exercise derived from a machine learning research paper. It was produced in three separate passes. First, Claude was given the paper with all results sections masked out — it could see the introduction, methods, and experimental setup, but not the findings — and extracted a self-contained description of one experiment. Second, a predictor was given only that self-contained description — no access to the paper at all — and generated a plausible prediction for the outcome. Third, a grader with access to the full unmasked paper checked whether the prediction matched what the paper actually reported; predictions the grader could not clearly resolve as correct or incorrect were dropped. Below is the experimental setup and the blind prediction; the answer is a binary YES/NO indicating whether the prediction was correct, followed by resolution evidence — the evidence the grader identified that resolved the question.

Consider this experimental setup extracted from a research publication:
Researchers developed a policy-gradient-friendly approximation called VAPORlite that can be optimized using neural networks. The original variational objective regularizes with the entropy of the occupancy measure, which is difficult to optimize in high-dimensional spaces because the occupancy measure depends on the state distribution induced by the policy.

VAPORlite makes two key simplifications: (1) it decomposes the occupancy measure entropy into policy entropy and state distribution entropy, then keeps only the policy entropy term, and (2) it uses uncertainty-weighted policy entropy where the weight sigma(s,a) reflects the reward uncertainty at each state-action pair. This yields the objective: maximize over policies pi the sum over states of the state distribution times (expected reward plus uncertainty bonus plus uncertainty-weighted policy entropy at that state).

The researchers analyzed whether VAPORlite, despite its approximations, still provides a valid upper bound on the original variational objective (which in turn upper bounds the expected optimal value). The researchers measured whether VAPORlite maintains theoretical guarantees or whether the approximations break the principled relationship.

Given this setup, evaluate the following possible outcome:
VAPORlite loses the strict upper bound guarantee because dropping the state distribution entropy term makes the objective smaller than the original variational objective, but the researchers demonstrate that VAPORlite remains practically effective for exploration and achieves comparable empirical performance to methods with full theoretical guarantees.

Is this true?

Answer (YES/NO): NO